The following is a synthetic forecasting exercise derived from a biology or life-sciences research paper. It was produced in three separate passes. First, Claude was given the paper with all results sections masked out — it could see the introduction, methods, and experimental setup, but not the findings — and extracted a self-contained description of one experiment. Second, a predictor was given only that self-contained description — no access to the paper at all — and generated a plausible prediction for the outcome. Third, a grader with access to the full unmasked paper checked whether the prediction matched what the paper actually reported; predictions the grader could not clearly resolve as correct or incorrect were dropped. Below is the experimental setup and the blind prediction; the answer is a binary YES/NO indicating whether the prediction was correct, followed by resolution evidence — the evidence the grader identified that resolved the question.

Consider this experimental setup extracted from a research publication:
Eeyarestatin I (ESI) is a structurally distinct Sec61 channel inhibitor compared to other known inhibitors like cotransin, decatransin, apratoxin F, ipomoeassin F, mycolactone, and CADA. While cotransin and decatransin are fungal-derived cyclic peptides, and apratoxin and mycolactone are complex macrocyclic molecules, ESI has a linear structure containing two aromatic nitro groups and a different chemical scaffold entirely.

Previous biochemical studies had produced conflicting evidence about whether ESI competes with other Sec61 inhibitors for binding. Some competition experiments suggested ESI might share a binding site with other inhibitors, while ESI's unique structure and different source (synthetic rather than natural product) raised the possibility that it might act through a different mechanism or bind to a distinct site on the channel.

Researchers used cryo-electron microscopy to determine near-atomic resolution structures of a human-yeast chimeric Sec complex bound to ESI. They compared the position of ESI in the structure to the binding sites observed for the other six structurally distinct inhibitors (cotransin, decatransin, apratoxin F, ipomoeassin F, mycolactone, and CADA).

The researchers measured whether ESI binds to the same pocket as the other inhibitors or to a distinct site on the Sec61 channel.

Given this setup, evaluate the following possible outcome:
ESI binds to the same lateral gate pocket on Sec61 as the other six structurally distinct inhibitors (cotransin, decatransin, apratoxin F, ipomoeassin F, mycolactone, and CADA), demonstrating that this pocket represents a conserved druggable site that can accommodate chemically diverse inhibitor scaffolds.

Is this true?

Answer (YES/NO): YES